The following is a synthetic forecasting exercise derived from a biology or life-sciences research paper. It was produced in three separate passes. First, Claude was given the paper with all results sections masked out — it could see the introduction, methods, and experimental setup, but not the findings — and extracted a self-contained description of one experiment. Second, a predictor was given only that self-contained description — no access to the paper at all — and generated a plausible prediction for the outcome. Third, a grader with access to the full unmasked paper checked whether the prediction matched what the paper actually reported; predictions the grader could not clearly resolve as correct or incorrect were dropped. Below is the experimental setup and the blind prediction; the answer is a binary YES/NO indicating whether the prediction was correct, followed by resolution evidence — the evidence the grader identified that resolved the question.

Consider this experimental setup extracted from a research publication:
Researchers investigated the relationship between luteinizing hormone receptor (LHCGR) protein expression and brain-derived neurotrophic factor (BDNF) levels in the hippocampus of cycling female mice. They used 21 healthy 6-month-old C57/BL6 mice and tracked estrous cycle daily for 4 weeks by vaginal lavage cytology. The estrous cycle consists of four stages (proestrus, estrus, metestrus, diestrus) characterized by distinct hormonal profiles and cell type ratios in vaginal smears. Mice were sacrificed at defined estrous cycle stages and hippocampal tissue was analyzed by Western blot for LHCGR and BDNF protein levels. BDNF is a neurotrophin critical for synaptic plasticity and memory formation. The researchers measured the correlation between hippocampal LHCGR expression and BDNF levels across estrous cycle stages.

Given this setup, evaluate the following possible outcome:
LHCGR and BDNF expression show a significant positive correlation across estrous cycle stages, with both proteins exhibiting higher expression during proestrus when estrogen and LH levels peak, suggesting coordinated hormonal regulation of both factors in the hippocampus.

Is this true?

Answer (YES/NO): NO